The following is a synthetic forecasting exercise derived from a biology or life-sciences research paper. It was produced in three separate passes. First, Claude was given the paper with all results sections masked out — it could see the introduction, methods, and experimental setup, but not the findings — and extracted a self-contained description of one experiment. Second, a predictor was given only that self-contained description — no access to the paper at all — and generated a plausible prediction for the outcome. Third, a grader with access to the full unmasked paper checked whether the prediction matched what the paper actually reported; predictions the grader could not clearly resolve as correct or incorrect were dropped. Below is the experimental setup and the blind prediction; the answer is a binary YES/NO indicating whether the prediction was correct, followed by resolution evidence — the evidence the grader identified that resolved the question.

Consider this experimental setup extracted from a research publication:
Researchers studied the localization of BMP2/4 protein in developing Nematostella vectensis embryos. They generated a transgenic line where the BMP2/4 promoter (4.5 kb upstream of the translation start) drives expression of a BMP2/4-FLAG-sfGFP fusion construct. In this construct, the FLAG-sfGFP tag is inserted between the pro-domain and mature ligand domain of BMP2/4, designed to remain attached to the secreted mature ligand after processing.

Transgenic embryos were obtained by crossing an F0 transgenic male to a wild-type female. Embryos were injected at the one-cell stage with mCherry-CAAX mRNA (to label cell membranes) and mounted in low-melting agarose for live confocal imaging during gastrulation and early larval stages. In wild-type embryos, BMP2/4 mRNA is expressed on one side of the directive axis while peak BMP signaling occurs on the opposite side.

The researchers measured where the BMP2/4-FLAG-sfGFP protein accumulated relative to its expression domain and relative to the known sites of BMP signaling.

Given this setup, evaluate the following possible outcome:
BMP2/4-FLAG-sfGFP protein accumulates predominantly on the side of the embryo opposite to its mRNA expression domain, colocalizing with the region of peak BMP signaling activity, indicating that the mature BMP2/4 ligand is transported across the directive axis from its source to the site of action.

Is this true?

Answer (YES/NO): NO